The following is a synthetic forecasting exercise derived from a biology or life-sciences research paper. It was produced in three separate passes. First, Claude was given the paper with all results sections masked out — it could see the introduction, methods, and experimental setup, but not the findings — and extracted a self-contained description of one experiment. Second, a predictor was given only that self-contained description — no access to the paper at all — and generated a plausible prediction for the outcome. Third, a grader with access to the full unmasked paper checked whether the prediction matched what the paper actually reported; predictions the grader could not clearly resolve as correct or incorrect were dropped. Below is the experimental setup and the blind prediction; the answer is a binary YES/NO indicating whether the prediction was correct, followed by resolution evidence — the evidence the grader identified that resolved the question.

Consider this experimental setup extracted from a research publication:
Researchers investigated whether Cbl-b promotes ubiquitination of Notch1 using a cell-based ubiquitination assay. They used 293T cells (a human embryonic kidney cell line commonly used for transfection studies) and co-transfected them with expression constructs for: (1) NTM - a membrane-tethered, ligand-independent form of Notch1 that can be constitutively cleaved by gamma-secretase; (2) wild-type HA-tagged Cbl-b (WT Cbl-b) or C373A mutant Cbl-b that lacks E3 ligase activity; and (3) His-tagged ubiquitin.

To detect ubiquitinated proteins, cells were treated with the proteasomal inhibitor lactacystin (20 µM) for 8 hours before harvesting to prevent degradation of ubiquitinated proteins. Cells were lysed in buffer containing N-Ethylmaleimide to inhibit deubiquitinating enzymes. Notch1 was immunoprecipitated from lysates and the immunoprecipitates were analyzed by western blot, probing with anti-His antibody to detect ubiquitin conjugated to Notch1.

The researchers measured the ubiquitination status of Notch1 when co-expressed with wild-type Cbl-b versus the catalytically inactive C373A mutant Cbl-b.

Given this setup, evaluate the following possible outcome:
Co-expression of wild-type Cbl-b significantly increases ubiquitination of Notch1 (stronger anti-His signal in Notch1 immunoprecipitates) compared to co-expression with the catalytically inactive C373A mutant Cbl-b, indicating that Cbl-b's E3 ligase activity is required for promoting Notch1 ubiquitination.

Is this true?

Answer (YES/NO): YES